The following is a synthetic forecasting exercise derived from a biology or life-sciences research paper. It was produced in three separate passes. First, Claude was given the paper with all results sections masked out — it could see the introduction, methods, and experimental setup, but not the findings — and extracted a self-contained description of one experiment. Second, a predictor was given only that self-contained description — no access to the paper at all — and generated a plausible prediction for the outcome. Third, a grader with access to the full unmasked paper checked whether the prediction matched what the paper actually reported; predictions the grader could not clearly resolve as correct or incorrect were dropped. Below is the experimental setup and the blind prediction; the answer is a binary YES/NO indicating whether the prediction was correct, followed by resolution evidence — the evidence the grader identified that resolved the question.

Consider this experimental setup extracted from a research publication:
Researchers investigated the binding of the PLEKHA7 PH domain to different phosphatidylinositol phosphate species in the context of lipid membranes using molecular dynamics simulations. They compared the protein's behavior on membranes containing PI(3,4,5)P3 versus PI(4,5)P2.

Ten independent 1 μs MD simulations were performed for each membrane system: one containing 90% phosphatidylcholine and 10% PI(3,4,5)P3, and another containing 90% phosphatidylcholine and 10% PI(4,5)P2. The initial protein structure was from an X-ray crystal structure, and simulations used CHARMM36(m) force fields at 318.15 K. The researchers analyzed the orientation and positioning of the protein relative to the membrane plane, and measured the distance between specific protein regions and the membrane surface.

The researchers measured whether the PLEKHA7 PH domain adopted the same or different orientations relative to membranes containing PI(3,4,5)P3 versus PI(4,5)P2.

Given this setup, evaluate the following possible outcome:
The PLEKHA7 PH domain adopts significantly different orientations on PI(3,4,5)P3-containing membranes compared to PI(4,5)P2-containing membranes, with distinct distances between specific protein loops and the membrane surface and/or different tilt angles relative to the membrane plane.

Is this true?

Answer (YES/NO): NO